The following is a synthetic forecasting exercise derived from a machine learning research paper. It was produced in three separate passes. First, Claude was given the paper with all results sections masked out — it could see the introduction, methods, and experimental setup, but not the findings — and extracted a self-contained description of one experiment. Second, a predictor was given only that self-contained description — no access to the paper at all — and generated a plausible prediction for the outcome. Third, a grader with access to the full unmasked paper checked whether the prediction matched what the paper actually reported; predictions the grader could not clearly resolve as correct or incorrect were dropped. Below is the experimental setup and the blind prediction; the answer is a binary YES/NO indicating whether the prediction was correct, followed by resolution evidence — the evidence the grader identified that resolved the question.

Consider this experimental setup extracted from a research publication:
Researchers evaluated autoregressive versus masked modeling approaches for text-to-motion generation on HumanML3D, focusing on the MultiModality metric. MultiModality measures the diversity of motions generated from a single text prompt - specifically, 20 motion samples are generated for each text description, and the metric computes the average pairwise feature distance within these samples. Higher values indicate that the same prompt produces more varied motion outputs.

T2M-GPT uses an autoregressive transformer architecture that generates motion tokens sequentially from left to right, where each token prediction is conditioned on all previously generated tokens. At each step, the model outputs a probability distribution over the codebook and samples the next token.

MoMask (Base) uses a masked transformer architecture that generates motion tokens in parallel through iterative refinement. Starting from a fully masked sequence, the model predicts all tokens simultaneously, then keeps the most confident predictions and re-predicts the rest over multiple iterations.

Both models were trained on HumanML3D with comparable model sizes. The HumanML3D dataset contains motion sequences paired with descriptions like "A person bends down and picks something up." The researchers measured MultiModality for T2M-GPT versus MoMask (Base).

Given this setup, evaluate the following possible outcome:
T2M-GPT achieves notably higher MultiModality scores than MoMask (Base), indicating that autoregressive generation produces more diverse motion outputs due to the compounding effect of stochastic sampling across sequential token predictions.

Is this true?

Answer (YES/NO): YES